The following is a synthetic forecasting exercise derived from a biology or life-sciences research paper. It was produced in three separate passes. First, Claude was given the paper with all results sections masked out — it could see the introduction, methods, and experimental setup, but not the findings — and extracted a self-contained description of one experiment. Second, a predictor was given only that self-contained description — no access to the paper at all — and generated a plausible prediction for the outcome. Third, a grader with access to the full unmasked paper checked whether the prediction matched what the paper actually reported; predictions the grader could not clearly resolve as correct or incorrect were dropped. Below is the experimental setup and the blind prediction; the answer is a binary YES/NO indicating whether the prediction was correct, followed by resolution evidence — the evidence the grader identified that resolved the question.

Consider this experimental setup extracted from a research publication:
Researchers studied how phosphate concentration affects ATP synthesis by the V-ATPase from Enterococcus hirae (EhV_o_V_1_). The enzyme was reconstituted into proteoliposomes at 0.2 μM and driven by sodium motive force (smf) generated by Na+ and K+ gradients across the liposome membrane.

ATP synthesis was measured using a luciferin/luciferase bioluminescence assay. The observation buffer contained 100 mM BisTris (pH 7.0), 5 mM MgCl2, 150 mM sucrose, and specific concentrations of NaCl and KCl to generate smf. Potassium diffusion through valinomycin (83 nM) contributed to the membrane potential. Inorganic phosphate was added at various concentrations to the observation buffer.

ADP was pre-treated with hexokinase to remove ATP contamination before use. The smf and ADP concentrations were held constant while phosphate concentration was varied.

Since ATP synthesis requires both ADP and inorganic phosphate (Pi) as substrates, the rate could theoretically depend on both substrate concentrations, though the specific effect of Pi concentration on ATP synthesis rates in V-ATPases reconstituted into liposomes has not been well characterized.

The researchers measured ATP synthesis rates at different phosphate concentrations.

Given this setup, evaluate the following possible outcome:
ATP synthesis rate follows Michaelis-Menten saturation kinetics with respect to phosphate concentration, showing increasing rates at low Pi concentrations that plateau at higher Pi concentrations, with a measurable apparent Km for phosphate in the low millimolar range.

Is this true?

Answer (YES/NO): YES